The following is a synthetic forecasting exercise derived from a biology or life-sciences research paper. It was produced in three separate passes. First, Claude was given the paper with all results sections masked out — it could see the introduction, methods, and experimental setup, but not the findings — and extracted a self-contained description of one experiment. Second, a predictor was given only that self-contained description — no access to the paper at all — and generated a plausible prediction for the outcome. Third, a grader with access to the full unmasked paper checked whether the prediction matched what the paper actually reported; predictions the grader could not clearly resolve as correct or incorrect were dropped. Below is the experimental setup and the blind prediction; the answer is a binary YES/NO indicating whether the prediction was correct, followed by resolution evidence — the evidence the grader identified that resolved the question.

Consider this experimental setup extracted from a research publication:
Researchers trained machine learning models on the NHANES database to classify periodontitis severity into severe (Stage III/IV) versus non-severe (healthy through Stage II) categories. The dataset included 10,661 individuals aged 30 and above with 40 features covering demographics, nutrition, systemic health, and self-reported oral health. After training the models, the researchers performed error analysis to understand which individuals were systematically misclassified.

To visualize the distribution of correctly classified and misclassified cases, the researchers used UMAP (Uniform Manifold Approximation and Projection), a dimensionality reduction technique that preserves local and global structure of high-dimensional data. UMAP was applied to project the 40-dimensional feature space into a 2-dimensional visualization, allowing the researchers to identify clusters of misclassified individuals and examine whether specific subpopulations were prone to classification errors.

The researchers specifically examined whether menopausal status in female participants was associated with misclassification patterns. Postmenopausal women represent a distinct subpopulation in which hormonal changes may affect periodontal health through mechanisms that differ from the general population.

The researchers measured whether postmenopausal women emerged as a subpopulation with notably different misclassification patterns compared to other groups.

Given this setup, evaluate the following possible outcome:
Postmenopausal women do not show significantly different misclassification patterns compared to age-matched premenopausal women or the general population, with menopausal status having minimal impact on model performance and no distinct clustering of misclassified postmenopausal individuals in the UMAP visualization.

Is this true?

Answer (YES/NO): NO